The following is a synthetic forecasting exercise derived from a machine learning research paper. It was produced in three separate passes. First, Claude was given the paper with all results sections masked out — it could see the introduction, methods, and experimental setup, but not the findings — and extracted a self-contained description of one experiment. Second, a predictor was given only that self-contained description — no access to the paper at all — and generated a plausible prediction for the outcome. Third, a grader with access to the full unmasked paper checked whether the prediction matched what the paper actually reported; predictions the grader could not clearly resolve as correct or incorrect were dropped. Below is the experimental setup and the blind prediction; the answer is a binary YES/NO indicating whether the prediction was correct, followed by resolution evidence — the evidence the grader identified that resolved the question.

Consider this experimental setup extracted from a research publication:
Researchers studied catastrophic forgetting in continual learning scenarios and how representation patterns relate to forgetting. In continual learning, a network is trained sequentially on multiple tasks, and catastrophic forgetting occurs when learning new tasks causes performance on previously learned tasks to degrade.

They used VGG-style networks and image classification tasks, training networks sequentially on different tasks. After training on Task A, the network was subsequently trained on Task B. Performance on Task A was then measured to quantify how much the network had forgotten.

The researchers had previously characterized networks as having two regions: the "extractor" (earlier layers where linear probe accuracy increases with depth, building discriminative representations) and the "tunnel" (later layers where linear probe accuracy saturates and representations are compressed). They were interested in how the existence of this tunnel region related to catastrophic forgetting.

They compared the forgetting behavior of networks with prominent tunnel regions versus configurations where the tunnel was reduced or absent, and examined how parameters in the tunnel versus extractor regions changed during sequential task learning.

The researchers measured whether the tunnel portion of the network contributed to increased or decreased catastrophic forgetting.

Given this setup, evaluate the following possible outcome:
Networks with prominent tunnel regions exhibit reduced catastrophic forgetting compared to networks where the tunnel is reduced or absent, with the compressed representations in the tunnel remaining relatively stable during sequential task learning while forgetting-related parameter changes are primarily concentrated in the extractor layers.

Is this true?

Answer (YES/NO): NO